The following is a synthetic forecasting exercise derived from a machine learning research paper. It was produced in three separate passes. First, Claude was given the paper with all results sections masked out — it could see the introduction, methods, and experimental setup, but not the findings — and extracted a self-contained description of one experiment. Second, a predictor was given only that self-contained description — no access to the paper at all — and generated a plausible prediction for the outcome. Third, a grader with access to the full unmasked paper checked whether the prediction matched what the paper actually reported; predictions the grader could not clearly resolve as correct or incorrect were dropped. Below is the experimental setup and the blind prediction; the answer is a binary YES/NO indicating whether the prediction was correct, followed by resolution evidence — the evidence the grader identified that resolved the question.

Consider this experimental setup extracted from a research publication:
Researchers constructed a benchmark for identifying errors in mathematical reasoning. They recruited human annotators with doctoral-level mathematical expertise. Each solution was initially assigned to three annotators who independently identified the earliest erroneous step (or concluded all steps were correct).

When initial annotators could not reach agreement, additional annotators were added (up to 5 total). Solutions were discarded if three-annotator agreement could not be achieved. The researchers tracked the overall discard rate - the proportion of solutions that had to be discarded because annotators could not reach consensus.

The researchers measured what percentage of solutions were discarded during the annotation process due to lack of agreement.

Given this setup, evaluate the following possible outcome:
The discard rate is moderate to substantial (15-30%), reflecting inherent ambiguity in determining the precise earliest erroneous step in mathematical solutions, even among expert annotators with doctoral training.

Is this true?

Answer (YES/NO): YES